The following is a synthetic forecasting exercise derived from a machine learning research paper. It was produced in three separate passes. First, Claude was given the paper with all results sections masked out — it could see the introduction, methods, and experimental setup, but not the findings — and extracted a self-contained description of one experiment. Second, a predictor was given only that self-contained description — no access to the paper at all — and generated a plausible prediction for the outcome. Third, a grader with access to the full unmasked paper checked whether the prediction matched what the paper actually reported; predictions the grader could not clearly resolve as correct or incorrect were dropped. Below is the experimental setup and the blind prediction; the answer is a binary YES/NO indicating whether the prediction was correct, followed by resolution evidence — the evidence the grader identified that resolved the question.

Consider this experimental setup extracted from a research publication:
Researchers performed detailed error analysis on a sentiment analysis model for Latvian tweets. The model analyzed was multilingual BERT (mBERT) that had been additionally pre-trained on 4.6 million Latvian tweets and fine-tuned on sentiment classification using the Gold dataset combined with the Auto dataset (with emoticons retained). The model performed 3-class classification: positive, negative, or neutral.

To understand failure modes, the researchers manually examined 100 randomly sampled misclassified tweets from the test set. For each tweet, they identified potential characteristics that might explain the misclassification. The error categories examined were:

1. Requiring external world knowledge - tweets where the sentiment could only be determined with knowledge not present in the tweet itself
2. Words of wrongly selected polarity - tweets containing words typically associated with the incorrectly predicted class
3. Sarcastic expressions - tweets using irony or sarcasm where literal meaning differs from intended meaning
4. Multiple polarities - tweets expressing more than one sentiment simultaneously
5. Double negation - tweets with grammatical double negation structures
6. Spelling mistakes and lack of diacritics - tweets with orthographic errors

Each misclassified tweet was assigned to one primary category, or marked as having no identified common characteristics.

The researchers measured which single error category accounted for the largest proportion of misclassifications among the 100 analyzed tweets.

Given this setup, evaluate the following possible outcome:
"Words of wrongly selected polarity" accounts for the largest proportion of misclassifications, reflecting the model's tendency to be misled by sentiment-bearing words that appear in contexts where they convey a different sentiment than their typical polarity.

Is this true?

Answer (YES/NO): NO